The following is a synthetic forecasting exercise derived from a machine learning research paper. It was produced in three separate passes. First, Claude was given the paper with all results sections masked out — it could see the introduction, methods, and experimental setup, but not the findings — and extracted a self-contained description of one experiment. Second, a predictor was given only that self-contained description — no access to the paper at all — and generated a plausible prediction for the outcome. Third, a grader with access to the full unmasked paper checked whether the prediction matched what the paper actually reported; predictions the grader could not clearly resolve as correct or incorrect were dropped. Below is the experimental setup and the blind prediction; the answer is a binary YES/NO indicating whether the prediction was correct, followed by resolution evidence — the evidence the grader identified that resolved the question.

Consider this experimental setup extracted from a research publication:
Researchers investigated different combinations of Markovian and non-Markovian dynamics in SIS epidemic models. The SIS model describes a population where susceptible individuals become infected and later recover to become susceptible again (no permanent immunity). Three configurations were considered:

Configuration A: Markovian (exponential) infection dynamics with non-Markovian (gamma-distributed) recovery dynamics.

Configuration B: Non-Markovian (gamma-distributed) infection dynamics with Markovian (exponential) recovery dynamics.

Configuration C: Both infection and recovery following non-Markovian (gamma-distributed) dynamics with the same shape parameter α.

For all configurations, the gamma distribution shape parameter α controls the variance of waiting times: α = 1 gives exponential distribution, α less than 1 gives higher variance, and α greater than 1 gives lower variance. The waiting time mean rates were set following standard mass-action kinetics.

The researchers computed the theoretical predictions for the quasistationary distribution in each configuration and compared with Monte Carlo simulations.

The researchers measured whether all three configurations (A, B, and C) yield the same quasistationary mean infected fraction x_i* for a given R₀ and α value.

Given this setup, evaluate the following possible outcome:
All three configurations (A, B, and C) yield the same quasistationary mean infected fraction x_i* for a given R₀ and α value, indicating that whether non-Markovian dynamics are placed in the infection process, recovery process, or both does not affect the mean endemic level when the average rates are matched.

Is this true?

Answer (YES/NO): NO